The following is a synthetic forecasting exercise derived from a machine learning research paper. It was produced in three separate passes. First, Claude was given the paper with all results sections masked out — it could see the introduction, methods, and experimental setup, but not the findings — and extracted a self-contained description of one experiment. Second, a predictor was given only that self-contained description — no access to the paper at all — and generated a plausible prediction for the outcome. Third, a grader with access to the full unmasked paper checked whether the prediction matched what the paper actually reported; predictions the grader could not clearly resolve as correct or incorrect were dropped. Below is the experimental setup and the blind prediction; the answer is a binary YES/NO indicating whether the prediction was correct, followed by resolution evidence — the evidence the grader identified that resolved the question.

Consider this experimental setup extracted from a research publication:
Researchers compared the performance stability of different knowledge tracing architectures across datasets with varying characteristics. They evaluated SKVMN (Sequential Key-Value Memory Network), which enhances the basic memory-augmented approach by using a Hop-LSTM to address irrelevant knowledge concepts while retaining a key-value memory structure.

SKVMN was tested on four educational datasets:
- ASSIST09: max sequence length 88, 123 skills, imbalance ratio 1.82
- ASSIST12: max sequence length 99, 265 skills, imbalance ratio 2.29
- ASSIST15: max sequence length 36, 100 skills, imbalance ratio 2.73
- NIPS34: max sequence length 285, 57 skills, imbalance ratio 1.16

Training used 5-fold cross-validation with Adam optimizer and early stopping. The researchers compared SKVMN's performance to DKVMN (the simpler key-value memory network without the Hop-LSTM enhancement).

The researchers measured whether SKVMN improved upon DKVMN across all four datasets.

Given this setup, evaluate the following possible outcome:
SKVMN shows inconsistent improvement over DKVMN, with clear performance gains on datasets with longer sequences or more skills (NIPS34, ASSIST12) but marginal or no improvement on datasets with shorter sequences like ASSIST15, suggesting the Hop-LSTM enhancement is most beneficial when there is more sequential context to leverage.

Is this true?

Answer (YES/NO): NO